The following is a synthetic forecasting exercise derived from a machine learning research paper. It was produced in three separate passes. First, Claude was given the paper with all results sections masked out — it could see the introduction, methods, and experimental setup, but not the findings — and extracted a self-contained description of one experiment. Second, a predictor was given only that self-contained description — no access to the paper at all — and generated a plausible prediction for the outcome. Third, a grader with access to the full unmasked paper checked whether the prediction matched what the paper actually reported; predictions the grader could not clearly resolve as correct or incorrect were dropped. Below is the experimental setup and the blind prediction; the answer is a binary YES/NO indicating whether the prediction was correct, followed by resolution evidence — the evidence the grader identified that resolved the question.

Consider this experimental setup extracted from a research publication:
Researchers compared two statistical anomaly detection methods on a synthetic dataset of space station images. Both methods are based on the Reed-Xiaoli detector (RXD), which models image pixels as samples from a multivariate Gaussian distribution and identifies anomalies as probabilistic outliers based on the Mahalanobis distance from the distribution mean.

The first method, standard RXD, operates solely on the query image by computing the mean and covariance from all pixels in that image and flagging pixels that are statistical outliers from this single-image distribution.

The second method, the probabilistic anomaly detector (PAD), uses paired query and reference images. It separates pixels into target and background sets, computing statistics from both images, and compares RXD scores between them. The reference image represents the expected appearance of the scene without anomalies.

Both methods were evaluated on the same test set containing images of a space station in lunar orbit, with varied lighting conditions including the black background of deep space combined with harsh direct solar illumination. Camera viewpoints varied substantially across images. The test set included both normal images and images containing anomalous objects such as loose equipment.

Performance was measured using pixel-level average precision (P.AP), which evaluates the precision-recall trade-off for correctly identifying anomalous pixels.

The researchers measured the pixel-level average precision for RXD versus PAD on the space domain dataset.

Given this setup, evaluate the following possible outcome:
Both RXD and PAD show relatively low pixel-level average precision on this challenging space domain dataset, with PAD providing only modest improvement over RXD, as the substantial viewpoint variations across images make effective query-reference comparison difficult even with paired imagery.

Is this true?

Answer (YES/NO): NO